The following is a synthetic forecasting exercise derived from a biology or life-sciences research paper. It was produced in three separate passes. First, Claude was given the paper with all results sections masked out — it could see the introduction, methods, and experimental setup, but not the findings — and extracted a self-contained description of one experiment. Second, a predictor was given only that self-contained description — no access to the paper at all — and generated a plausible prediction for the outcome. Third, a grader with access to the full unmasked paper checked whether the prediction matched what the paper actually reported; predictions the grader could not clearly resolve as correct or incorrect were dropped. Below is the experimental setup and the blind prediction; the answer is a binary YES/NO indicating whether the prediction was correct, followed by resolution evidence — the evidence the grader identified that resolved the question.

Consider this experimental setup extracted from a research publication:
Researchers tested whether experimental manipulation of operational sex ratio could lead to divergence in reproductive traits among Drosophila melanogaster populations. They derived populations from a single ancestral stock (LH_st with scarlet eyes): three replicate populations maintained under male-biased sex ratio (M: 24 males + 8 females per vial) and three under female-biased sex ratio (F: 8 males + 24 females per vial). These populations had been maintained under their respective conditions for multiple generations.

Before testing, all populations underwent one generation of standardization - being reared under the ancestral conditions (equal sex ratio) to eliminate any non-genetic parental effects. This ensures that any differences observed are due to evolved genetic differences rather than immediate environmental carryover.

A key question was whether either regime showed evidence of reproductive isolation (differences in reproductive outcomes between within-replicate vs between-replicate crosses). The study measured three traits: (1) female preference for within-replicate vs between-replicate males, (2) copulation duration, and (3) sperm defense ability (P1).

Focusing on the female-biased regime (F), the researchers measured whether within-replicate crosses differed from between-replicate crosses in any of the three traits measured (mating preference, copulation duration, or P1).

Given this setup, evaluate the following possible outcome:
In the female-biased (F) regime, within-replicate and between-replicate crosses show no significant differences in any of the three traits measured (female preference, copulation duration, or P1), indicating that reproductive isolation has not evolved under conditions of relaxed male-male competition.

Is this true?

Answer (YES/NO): YES